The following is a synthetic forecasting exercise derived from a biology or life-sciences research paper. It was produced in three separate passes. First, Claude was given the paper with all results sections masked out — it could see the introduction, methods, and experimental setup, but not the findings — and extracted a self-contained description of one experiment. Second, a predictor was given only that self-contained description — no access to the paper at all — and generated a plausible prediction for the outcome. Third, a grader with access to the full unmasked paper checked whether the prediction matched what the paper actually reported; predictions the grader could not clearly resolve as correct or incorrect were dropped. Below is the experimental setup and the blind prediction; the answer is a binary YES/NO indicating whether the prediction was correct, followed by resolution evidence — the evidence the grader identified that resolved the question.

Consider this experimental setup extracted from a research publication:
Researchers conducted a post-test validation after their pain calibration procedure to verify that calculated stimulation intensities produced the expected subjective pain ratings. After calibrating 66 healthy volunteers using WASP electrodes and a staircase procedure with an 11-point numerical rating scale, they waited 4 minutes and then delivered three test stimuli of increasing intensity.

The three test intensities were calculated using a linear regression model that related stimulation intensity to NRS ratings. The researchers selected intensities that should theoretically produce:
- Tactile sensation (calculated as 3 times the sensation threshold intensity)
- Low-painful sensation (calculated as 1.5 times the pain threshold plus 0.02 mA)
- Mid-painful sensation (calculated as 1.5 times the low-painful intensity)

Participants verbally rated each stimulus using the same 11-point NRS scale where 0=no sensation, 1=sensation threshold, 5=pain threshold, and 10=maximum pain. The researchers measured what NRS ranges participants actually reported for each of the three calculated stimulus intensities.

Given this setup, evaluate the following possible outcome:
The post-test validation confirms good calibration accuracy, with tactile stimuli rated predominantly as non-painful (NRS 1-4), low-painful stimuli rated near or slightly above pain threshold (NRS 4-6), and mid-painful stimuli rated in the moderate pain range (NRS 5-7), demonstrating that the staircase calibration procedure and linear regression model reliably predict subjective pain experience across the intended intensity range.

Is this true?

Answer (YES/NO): NO